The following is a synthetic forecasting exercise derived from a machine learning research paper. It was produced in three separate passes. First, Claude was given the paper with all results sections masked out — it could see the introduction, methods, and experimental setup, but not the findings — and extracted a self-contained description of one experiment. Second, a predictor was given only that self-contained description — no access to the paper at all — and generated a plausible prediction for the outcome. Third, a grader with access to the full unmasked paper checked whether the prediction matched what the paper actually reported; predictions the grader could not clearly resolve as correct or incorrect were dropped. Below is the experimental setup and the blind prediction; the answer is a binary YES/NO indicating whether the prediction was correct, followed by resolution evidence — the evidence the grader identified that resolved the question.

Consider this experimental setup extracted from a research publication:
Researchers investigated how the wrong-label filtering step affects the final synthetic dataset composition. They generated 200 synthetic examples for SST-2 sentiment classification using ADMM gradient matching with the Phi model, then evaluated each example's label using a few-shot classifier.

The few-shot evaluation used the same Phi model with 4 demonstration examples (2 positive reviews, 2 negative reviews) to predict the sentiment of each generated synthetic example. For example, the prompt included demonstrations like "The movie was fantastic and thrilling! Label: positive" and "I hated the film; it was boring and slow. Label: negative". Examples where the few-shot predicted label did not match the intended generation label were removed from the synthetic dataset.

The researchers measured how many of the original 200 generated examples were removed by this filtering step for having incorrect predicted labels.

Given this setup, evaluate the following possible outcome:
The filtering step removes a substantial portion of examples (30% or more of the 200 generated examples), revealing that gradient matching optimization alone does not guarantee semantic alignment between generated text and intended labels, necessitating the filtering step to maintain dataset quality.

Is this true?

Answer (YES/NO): NO